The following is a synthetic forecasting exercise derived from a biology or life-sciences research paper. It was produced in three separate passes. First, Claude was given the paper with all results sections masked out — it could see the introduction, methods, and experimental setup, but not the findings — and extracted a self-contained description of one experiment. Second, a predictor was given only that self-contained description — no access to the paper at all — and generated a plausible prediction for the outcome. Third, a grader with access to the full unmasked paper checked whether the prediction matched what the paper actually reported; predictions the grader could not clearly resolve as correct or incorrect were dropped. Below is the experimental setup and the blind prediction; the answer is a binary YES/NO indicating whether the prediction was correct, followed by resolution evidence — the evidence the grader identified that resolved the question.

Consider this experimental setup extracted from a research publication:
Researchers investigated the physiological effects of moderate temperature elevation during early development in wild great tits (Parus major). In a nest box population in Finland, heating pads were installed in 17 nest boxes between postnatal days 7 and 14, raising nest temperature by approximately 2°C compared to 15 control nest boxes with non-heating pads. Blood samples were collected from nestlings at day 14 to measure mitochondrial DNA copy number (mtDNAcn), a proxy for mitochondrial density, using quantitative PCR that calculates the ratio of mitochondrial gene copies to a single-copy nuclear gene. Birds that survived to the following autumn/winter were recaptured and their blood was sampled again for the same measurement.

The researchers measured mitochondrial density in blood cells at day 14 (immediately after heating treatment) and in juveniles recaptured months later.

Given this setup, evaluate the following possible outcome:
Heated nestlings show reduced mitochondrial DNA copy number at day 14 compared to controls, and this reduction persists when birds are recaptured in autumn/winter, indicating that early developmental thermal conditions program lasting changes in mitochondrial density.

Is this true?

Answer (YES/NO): NO